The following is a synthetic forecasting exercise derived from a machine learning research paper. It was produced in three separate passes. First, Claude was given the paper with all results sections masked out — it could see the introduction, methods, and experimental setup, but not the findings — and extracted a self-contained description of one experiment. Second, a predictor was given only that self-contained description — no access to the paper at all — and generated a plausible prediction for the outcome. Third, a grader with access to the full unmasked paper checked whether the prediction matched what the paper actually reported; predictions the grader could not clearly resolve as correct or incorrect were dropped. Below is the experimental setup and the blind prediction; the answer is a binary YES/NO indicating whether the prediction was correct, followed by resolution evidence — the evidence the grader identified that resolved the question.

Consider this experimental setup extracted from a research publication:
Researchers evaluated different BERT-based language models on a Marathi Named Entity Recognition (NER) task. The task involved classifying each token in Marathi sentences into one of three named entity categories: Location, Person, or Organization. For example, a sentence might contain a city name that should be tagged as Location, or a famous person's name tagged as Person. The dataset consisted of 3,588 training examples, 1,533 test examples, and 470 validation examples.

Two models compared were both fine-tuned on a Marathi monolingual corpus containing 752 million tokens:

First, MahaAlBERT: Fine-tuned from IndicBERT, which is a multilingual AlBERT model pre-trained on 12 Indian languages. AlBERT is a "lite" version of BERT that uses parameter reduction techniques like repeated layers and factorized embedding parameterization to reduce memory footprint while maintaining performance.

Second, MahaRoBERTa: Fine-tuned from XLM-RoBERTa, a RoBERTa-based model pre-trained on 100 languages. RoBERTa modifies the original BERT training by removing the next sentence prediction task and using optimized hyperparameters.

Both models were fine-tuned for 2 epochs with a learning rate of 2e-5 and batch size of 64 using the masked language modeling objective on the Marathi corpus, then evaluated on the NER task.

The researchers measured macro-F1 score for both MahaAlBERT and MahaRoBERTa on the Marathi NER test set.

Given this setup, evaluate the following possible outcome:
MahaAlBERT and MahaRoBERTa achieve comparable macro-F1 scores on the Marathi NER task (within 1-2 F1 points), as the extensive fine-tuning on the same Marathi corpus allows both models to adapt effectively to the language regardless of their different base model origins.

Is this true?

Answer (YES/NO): NO